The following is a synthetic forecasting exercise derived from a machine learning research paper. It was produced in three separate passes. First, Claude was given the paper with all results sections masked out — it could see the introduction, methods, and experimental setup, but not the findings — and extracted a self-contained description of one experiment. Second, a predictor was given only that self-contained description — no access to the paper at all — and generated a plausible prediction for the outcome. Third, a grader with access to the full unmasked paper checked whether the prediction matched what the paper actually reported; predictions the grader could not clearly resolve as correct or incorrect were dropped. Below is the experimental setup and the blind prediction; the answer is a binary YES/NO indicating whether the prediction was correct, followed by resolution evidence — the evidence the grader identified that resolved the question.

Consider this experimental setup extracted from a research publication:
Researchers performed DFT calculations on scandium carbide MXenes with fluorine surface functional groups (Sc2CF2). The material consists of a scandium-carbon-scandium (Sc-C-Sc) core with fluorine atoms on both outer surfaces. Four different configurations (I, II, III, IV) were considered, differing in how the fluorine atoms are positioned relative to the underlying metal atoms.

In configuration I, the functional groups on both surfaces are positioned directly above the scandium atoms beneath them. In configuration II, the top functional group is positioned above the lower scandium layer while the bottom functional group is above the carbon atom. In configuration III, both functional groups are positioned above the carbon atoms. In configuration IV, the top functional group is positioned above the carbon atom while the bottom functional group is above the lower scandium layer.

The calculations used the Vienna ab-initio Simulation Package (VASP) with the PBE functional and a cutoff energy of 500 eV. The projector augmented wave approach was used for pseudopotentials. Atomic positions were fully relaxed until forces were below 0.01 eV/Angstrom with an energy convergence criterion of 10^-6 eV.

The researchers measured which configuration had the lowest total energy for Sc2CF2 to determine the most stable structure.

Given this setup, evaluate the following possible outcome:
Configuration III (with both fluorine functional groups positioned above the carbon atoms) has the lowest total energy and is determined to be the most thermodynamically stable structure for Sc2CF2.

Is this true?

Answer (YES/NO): NO